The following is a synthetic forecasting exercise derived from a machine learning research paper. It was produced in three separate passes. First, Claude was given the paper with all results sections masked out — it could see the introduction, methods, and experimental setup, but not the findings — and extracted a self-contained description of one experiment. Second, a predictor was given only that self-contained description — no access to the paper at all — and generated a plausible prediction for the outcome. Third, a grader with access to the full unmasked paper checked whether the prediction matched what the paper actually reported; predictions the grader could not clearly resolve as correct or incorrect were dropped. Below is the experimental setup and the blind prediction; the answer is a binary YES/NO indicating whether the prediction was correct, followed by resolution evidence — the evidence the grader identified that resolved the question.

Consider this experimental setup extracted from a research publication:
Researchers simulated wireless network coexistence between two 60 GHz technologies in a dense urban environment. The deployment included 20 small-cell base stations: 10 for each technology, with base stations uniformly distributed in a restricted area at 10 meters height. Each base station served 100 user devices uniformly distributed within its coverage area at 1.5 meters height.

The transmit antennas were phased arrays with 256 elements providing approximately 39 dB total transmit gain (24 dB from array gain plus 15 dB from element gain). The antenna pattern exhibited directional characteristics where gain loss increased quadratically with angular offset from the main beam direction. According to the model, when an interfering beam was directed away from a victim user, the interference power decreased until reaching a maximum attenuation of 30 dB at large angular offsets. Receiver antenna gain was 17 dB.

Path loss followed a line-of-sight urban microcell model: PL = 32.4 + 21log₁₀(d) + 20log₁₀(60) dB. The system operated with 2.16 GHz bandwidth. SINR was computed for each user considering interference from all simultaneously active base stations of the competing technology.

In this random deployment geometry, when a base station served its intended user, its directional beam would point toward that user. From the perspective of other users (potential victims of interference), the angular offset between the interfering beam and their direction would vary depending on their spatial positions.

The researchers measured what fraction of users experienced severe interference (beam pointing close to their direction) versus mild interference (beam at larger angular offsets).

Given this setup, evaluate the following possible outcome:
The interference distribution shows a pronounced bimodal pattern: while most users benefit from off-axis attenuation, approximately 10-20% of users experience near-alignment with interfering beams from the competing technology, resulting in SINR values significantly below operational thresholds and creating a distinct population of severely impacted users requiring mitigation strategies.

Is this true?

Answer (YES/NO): NO